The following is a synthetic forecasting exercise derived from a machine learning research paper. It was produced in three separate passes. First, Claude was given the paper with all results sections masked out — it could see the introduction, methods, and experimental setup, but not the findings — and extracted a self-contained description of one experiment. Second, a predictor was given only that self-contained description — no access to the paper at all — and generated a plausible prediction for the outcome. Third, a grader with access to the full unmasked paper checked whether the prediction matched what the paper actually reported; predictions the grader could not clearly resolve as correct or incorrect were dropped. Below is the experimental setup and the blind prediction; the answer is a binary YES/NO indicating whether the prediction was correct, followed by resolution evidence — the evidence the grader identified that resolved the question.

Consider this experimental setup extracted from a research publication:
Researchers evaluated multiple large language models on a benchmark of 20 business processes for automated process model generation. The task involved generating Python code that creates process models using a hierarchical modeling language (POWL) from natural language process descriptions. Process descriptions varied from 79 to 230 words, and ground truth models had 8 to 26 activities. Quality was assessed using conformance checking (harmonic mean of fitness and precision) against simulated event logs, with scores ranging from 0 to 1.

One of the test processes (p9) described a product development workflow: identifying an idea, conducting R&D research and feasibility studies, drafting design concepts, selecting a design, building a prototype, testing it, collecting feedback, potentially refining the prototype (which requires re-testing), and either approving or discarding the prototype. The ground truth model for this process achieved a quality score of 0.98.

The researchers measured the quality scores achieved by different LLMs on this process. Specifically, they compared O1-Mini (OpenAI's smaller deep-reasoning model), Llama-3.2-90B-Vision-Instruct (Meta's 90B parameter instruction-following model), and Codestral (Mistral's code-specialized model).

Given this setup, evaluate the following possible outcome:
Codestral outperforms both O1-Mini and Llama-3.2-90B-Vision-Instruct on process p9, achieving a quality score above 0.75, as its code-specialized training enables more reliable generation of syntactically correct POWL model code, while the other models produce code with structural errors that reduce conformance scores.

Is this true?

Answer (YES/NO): NO